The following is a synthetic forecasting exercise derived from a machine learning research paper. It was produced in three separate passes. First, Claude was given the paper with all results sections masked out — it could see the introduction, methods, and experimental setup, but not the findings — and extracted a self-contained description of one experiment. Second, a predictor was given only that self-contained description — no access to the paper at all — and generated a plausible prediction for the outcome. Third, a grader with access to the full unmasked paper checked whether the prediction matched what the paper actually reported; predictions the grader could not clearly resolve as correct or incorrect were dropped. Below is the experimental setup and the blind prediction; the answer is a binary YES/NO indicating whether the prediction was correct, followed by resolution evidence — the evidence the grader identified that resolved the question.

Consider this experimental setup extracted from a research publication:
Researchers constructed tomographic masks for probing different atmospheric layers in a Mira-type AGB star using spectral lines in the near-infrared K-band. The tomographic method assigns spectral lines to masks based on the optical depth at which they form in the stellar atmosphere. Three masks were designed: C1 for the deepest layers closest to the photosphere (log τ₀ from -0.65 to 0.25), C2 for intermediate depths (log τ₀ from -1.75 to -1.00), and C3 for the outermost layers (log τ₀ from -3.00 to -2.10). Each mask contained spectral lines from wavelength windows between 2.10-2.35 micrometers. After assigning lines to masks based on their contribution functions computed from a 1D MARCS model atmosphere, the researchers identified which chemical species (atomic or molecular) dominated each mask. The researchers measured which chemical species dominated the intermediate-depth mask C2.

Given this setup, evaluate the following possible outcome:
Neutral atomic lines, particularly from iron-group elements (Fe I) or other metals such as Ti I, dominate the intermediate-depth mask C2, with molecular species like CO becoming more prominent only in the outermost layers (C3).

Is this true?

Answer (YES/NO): YES